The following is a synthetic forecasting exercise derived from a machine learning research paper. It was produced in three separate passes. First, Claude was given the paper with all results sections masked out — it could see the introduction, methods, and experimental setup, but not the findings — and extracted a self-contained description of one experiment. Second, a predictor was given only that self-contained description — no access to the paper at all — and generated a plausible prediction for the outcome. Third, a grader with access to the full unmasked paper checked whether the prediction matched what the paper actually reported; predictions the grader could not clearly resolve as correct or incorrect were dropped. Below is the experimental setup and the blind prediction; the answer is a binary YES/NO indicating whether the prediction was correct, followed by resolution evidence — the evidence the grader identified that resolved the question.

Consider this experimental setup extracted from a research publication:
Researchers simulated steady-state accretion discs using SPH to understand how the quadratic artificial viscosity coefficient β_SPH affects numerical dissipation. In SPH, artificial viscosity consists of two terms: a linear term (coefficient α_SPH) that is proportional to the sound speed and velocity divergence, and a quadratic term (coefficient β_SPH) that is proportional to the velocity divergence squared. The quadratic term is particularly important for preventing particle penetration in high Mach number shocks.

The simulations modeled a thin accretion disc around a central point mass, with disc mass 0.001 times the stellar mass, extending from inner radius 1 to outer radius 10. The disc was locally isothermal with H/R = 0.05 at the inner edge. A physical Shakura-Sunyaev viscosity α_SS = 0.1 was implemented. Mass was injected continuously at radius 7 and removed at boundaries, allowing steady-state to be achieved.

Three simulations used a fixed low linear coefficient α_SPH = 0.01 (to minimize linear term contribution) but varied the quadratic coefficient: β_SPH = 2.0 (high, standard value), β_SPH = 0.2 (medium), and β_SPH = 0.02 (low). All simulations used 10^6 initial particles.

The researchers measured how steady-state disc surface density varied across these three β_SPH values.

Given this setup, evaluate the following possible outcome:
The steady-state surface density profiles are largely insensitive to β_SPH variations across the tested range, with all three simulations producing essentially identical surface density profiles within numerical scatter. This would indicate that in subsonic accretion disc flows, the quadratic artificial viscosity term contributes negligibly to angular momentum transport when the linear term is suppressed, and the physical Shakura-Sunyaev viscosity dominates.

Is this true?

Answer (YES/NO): NO